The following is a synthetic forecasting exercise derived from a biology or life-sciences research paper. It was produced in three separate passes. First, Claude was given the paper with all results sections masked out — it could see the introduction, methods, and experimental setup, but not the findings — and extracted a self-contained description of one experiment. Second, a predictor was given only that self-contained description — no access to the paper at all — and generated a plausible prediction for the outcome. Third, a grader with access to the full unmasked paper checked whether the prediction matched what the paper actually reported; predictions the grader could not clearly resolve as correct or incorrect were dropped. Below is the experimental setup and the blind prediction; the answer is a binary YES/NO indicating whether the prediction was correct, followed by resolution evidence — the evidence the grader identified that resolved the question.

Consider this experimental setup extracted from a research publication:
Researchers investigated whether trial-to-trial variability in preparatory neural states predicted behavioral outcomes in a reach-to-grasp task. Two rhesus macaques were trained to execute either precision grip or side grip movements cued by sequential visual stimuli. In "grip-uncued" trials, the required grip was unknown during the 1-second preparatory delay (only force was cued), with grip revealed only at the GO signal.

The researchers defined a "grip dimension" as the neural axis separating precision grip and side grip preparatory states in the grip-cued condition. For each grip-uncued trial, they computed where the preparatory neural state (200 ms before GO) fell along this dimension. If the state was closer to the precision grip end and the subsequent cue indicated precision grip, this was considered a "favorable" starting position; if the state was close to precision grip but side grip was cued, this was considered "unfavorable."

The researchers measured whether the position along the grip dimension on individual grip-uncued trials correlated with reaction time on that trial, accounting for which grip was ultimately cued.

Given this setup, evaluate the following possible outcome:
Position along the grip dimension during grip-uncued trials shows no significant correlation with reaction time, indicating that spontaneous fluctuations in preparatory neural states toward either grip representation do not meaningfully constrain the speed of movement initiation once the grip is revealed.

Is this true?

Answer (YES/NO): NO